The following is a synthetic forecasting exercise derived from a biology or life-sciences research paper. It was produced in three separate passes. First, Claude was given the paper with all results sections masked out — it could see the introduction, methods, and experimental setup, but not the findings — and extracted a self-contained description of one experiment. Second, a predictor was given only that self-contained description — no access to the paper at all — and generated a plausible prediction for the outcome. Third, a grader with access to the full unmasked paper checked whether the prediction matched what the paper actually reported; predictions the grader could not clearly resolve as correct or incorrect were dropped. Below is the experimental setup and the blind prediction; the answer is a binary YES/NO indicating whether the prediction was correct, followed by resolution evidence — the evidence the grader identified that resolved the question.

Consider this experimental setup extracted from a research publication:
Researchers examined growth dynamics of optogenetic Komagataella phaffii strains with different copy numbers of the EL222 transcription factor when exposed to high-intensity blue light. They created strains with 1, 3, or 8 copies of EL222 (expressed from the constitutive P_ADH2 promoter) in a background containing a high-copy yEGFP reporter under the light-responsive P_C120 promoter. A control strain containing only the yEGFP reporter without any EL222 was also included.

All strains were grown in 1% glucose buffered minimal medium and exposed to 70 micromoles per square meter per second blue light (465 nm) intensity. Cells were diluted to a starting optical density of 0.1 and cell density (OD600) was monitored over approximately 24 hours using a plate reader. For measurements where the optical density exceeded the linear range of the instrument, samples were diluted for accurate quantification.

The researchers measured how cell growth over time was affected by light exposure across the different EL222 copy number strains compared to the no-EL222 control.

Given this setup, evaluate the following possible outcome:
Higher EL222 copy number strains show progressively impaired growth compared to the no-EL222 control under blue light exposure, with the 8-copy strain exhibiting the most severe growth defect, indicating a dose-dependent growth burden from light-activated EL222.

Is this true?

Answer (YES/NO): YES